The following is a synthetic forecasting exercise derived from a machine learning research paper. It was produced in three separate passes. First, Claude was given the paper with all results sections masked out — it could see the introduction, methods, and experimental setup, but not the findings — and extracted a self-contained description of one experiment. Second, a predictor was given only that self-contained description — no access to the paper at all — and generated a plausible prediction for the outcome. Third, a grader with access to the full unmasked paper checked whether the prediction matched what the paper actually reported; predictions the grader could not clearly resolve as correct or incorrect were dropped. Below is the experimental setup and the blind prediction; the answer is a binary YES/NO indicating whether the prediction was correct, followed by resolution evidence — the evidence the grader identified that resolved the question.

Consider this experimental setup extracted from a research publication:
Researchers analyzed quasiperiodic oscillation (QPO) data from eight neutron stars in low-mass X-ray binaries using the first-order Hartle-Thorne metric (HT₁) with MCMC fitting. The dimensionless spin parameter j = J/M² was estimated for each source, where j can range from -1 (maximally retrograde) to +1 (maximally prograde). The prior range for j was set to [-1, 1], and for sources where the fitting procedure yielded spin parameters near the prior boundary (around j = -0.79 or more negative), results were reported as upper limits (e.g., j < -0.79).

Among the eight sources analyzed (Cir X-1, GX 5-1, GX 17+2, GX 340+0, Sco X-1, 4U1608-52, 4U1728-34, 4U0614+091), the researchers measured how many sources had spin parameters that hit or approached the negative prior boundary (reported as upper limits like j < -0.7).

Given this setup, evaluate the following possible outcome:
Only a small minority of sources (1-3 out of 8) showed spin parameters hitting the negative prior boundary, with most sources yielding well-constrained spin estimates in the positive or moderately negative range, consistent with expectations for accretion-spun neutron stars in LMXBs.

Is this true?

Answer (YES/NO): NO